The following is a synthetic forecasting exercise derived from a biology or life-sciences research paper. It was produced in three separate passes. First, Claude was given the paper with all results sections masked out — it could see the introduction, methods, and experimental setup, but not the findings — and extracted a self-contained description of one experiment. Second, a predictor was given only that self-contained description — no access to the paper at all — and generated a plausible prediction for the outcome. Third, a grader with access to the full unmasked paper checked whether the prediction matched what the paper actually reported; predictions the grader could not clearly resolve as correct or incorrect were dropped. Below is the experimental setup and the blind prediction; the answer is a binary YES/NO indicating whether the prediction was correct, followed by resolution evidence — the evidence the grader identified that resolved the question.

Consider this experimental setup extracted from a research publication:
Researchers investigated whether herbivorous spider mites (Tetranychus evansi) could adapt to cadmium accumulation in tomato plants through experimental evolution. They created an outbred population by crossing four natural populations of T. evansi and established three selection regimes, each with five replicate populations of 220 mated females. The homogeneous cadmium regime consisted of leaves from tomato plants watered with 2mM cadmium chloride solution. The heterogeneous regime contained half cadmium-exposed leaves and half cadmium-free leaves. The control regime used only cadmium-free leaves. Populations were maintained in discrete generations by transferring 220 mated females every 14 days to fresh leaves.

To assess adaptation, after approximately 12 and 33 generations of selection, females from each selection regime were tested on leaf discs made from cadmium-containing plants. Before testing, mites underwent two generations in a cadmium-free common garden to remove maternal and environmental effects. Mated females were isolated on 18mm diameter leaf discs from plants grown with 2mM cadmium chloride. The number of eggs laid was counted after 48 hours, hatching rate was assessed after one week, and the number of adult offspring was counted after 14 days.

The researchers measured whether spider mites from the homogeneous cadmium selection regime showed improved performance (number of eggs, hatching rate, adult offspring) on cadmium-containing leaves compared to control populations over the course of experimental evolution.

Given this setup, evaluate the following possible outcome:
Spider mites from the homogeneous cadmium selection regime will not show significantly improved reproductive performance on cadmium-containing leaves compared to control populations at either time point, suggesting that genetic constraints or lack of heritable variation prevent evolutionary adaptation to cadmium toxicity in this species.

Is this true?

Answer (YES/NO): YES